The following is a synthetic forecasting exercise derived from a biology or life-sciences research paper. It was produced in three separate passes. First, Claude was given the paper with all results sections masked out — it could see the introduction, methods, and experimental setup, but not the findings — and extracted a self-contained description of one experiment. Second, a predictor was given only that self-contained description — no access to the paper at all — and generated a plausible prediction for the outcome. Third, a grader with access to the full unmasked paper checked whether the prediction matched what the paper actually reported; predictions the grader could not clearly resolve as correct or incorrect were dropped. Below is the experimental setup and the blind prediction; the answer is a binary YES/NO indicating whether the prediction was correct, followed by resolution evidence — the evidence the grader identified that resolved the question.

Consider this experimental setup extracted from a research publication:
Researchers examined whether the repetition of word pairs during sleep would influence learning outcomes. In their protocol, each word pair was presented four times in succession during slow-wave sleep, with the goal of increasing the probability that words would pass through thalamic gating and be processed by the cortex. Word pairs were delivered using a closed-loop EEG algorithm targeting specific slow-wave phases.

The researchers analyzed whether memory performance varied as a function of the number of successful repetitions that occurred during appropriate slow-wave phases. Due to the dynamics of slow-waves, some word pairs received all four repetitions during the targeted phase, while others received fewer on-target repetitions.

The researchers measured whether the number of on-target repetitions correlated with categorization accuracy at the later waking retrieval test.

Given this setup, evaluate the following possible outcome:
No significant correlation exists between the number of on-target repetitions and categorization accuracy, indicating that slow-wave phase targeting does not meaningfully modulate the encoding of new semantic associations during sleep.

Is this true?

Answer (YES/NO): YES